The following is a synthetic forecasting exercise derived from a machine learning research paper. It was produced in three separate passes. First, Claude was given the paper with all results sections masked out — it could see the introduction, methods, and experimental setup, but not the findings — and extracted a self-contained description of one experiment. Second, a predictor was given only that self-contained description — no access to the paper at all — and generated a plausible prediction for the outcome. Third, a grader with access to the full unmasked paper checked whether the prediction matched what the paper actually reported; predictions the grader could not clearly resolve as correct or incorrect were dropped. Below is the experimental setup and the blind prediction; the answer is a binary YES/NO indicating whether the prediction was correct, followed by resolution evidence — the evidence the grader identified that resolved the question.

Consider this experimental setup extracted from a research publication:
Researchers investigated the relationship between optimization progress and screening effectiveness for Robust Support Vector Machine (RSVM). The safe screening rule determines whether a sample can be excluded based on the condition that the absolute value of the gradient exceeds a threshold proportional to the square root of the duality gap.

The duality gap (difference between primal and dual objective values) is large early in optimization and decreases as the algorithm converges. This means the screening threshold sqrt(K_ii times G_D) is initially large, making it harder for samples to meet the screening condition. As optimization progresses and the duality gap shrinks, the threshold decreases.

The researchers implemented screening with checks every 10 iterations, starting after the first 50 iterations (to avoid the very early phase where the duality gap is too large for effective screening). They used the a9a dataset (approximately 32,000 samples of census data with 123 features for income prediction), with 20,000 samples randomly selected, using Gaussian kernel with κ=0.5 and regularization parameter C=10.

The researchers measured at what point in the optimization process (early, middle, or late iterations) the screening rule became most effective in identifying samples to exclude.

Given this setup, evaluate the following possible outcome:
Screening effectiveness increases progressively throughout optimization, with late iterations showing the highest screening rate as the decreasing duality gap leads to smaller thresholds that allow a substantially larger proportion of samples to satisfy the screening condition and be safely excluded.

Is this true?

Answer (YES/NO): YES